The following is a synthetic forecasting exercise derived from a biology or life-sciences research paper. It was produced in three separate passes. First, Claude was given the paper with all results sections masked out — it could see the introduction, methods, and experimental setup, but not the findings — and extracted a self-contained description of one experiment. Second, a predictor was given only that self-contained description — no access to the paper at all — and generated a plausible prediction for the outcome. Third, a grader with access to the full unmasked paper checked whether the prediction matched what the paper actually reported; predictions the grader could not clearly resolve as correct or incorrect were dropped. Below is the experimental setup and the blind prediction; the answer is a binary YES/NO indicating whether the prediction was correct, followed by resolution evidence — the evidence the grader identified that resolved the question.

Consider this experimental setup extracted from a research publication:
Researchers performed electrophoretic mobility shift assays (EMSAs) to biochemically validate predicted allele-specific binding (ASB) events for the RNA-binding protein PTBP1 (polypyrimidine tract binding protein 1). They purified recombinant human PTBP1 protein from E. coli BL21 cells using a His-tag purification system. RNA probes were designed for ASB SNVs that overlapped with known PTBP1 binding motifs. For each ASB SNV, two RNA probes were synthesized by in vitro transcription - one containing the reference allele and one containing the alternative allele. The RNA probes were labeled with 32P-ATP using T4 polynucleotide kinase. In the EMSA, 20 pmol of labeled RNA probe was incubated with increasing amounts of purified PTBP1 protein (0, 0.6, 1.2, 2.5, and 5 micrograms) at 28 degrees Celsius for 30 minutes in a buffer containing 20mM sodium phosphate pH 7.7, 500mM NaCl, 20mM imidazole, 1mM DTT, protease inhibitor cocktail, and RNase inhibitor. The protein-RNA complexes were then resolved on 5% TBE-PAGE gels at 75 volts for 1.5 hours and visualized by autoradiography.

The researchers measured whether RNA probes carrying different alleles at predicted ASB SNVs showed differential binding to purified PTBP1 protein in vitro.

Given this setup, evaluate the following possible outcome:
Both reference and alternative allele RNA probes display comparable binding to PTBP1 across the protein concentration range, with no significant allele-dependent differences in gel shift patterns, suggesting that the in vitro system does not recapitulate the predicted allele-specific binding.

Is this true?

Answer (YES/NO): NO